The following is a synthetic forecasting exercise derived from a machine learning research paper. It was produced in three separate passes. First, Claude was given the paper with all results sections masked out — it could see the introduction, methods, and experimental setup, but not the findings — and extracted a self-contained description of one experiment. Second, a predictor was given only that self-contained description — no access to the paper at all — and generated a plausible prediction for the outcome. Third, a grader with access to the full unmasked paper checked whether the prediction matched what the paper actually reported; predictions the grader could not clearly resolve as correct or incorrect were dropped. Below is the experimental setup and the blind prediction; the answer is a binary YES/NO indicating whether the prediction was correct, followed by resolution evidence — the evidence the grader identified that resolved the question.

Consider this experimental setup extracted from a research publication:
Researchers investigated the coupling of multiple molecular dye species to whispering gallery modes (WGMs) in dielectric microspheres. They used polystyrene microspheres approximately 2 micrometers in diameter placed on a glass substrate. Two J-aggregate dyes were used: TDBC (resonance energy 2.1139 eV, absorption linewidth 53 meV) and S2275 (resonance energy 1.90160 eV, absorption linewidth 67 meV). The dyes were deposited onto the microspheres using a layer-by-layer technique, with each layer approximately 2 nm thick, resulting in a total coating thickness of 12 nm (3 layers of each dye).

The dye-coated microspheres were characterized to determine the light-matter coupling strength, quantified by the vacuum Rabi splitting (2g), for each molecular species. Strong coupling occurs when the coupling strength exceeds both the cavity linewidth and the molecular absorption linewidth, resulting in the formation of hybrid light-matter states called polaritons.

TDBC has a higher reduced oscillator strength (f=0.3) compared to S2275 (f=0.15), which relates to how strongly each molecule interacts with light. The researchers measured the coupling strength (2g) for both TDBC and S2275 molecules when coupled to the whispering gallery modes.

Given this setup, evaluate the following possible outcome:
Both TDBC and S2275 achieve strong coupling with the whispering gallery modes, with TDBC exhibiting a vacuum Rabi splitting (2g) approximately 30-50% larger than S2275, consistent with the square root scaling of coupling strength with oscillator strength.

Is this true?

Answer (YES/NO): NO